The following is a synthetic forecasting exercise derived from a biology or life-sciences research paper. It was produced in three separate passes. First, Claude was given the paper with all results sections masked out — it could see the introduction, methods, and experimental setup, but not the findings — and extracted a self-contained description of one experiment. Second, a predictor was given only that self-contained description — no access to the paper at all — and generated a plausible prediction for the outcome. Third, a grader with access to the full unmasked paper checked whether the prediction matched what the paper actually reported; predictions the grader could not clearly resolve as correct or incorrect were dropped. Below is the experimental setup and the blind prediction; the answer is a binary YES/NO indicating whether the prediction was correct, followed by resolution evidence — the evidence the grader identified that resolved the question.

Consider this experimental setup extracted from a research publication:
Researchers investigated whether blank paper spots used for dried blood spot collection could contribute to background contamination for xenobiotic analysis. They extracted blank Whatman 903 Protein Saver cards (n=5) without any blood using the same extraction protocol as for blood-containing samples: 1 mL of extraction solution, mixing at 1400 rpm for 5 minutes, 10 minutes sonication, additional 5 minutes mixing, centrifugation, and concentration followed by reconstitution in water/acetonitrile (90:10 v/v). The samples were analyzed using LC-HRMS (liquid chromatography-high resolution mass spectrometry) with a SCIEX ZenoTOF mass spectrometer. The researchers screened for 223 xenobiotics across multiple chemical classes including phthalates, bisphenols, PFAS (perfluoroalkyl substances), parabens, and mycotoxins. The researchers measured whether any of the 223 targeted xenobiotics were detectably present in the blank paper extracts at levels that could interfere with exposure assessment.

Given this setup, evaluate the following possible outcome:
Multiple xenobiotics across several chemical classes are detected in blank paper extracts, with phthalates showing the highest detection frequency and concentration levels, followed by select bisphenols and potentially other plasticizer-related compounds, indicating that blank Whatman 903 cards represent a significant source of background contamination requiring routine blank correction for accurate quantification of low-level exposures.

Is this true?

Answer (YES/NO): NO